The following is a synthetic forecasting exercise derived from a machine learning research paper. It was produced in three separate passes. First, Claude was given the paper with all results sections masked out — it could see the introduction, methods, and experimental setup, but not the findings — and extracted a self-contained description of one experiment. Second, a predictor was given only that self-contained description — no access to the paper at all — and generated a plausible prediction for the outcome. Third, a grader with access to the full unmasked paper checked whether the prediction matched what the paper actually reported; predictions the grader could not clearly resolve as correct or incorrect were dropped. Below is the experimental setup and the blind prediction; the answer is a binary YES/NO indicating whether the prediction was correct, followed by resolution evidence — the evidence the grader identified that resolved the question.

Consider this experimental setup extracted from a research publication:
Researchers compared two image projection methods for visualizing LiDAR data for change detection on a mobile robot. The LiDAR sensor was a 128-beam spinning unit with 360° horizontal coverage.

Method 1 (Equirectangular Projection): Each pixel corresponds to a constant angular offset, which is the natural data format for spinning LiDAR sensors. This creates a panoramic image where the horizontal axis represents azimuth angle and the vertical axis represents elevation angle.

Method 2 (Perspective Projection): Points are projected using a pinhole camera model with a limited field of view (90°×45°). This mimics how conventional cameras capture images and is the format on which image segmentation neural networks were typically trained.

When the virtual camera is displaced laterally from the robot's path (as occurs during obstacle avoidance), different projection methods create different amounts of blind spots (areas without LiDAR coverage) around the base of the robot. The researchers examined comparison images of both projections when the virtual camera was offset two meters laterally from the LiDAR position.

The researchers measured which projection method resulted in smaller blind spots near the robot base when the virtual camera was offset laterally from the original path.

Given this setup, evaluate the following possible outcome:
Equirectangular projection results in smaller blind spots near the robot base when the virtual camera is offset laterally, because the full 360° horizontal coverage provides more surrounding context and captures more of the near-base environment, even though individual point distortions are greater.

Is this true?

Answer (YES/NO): NO